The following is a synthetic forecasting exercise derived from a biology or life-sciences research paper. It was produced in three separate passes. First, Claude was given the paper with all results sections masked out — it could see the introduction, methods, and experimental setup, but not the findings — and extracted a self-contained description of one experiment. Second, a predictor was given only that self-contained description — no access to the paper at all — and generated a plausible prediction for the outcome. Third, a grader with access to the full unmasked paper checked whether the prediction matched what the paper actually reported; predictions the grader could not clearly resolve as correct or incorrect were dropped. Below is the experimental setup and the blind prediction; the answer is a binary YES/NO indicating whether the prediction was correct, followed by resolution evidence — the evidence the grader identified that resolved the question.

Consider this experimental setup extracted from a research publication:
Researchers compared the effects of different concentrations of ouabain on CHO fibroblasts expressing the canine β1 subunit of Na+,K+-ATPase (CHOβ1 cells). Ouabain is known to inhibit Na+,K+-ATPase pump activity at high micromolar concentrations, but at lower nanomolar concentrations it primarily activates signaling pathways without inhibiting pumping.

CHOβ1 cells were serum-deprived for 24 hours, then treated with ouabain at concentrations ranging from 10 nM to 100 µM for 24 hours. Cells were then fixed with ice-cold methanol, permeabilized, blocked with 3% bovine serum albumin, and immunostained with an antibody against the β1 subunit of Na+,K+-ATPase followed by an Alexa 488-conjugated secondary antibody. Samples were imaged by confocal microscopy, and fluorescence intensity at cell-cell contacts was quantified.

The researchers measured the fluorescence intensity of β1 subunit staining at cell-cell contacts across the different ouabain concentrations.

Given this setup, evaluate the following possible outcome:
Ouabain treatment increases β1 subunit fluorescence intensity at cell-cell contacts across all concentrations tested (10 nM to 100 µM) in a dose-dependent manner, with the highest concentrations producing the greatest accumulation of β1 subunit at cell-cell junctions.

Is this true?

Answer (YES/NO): NO